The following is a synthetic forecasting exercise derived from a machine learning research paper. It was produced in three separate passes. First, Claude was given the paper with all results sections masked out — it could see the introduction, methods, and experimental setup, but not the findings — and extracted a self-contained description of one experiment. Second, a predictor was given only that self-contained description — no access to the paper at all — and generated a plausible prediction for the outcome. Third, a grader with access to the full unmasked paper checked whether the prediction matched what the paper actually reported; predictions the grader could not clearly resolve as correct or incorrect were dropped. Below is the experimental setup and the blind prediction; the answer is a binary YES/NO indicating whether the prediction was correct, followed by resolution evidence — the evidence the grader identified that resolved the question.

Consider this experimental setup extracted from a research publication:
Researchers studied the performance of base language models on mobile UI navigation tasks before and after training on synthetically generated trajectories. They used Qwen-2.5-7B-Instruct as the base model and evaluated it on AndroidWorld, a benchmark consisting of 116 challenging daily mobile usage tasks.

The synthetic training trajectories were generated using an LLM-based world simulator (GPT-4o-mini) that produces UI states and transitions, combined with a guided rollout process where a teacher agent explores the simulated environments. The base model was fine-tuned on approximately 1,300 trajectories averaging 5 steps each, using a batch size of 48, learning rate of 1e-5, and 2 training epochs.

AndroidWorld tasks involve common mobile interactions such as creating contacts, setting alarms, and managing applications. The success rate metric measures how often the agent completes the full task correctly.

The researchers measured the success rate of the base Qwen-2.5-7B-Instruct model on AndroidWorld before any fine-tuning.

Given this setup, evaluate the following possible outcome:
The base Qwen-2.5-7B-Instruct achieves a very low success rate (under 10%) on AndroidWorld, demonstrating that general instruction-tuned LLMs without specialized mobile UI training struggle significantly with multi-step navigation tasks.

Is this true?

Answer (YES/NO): YES